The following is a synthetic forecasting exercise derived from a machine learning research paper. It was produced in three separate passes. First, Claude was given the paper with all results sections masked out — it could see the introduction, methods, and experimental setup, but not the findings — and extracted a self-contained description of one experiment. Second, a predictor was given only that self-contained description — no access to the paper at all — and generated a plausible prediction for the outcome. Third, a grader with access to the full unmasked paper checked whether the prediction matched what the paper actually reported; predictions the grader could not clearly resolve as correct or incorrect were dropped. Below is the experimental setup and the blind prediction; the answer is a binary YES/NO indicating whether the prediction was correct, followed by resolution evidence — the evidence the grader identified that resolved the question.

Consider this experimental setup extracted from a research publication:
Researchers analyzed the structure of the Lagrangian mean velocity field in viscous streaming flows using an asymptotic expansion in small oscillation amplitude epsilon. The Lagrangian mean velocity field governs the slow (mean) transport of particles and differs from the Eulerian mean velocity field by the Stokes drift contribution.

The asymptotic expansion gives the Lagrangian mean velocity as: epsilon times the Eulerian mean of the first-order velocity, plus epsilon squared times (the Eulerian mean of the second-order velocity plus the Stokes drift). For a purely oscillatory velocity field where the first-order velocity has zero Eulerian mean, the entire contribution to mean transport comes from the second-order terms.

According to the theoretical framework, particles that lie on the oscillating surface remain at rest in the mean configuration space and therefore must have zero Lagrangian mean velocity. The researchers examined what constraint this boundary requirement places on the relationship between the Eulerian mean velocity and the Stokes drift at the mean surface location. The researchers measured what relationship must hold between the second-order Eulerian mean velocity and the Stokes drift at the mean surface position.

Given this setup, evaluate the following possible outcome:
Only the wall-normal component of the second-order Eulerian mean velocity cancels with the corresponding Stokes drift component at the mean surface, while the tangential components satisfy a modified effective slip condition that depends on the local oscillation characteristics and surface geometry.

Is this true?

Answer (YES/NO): NO